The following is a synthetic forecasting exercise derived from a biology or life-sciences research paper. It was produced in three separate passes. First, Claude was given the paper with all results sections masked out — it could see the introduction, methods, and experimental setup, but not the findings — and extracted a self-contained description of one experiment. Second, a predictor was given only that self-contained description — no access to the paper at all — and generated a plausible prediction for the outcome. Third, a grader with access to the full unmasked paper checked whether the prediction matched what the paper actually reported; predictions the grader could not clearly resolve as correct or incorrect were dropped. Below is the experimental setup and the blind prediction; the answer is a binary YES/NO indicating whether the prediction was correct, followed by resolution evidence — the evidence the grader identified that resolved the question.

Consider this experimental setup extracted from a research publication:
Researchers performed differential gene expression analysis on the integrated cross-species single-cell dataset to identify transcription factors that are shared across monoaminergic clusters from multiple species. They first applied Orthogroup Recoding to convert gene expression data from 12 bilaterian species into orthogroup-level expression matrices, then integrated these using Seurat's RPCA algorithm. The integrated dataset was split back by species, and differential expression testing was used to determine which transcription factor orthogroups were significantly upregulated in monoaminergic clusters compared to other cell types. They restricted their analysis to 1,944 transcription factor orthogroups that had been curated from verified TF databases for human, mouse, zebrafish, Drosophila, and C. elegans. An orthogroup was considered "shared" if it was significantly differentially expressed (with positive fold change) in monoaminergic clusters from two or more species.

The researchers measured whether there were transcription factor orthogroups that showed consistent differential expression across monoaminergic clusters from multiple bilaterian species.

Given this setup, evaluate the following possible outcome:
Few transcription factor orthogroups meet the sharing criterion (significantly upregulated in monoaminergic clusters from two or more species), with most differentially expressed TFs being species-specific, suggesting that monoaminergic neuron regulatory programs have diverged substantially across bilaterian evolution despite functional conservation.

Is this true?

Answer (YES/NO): NO